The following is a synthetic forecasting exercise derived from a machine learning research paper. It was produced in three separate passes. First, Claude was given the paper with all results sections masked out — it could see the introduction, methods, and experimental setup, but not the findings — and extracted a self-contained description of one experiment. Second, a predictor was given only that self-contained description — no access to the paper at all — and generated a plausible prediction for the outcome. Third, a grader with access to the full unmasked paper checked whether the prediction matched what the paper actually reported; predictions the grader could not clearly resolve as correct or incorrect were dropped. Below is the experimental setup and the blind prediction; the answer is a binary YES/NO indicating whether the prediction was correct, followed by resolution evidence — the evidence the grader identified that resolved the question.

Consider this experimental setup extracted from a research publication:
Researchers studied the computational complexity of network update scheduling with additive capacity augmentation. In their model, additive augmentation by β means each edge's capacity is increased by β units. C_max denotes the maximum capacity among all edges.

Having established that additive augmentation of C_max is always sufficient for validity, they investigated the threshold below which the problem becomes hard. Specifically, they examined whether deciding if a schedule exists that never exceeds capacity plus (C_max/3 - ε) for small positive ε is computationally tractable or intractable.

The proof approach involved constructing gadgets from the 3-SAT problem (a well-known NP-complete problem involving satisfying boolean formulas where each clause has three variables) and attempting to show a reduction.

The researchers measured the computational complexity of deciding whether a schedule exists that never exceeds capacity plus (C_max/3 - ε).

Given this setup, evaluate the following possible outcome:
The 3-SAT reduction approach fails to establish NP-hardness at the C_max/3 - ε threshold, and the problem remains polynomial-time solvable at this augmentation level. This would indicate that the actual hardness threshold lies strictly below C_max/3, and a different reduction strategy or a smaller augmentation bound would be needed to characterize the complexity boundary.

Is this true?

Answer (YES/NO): NO